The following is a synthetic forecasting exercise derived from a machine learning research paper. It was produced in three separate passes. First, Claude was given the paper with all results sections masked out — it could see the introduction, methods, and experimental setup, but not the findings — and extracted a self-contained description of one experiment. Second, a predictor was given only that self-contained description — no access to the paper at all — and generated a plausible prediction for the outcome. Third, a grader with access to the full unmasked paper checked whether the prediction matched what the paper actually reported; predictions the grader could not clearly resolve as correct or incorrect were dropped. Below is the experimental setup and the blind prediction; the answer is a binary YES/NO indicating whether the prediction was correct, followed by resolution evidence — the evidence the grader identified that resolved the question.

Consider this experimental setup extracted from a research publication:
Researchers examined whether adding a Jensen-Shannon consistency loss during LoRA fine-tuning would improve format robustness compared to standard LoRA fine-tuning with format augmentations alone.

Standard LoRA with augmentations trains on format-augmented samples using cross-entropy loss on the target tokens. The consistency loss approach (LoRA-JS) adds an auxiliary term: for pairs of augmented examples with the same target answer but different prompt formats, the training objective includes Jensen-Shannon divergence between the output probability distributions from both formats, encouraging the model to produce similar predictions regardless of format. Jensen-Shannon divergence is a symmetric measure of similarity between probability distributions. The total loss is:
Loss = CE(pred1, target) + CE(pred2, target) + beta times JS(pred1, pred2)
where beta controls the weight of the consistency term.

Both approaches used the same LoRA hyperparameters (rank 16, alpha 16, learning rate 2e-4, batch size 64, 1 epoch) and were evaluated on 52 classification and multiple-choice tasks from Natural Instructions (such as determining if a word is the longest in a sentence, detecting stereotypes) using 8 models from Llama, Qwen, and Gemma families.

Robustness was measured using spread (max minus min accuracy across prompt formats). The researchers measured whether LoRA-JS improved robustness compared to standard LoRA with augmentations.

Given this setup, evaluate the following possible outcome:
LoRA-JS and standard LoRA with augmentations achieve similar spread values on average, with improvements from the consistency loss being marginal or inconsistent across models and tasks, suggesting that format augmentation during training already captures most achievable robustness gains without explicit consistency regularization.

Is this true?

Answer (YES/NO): NO